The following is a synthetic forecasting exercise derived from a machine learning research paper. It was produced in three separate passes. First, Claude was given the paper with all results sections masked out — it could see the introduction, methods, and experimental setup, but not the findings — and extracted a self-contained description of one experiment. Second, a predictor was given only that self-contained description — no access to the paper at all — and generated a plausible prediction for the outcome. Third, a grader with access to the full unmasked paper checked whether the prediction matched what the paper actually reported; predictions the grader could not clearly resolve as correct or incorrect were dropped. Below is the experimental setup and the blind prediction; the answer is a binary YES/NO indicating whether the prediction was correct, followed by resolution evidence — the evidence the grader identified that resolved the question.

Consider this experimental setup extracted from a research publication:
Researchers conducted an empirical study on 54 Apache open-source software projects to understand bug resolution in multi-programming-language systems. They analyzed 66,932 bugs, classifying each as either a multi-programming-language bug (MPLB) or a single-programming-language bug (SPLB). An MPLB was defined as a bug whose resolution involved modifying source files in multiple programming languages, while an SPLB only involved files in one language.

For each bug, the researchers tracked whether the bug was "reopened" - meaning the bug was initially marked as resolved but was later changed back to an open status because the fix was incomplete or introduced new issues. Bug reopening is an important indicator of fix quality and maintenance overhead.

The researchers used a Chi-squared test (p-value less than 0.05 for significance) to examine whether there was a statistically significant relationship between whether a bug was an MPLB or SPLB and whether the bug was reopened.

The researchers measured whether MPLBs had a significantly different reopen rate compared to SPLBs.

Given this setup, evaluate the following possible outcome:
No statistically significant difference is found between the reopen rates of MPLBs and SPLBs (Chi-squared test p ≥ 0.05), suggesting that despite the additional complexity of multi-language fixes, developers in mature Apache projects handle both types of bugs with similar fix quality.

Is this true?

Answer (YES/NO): NO